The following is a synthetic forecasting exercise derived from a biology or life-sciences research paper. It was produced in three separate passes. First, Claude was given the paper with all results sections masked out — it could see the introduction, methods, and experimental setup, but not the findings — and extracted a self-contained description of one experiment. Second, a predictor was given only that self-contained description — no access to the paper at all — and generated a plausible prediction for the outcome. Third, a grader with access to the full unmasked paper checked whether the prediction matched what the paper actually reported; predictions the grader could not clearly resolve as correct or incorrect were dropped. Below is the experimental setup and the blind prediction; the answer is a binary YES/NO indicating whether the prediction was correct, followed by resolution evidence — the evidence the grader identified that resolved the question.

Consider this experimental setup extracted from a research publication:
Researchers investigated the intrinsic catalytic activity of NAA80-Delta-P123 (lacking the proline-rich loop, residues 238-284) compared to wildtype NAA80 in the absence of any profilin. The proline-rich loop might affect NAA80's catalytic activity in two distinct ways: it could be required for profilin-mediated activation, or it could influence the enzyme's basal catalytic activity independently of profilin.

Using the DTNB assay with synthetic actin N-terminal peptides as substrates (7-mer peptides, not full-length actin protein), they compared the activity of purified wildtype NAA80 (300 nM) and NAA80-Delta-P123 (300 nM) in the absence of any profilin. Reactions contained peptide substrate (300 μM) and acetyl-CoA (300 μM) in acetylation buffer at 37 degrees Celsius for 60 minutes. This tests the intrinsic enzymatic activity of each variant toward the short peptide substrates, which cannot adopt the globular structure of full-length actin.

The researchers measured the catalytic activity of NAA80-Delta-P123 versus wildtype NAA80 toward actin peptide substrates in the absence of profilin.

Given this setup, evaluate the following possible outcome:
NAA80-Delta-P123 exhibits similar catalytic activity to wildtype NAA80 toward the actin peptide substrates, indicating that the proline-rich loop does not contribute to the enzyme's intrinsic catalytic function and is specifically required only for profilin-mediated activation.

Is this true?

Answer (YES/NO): NO